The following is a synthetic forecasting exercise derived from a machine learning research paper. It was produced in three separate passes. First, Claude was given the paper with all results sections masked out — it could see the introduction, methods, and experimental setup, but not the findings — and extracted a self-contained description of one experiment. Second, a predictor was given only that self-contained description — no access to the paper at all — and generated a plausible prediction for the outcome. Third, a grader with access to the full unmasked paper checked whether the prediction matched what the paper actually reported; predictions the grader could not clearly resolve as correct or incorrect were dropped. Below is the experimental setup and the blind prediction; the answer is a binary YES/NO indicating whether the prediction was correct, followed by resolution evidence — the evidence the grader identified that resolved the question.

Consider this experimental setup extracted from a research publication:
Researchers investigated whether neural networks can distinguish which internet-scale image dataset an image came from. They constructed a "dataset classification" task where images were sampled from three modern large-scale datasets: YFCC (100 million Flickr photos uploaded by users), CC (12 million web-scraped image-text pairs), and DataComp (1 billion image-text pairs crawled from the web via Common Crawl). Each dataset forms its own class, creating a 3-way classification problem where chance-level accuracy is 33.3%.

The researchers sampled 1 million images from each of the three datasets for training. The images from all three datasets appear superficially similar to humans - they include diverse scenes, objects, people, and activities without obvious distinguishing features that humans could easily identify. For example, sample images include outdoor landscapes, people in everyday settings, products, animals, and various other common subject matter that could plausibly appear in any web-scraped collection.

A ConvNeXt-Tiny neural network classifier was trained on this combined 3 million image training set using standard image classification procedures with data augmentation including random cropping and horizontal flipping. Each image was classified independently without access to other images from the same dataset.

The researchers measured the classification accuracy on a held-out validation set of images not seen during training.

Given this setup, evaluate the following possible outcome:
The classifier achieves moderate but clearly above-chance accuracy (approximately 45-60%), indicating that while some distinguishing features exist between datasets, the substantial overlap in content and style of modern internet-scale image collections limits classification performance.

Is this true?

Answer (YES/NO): NO